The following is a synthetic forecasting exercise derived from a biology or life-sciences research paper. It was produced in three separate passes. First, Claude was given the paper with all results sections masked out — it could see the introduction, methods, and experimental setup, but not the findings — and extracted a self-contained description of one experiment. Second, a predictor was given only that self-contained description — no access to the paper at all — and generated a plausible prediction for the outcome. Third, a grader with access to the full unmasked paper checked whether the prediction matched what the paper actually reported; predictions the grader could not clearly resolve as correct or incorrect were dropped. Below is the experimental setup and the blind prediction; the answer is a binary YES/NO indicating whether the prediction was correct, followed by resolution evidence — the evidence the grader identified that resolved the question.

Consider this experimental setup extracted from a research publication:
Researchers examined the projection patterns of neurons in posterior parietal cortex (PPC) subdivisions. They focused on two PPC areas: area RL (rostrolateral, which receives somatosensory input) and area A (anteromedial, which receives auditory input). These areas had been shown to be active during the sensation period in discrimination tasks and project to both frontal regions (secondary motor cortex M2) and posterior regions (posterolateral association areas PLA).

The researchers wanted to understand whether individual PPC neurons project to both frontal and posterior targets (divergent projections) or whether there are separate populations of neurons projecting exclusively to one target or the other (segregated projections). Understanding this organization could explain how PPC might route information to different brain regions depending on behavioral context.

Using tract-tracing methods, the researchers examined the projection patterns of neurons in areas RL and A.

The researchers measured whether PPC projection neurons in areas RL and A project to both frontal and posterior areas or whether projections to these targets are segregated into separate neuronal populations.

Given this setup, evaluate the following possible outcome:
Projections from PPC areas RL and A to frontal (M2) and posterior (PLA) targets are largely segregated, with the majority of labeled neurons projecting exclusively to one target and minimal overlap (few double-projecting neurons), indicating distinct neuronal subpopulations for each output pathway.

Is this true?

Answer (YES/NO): YES